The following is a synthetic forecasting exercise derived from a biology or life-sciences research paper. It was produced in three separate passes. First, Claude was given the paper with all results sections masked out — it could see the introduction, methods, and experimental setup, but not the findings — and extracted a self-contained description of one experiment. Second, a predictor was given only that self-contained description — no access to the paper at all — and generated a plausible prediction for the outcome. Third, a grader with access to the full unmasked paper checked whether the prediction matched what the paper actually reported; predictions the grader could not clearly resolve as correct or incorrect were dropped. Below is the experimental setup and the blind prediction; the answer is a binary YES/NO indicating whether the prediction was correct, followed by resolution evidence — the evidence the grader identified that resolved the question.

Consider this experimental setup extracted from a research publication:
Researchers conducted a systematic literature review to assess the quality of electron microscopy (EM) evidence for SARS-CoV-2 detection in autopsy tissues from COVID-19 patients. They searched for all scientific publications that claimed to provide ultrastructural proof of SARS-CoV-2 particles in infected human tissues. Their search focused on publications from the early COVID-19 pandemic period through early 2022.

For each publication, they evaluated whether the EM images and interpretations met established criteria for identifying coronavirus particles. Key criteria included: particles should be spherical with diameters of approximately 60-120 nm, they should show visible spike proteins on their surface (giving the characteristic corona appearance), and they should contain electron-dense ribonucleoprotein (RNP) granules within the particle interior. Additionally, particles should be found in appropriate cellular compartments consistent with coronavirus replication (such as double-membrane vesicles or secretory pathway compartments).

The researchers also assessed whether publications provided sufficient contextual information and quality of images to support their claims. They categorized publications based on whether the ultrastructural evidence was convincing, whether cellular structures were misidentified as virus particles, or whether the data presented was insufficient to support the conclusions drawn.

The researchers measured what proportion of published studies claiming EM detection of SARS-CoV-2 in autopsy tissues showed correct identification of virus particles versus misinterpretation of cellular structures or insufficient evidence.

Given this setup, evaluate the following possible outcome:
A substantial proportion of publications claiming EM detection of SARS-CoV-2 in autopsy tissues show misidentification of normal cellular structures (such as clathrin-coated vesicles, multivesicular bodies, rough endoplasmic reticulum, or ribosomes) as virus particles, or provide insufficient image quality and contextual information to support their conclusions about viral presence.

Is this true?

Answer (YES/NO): YES